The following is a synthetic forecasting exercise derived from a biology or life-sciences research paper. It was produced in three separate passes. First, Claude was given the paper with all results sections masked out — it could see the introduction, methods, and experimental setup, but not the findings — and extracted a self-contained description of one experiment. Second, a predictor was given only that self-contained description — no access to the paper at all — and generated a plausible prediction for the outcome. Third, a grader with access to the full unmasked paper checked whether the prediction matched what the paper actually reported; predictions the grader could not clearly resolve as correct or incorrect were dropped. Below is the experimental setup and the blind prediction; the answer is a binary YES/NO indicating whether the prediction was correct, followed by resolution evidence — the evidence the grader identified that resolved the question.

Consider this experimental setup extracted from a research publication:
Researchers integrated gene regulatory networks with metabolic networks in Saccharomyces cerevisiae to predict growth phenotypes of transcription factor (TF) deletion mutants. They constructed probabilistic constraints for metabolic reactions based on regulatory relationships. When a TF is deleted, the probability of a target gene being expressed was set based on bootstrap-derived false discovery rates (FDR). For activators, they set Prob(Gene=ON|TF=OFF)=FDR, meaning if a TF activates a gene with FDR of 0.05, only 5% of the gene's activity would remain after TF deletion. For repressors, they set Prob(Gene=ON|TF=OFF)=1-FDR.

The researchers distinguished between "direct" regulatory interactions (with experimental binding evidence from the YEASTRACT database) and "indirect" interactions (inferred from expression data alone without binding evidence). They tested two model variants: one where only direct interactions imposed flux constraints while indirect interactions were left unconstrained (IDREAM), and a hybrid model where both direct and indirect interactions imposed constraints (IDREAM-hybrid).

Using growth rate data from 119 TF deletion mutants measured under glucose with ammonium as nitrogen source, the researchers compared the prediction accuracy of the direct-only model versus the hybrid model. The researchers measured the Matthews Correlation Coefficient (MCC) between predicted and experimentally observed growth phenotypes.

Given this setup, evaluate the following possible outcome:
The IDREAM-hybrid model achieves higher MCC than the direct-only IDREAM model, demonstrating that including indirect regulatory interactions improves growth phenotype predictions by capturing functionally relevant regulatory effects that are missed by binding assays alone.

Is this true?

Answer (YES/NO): NO